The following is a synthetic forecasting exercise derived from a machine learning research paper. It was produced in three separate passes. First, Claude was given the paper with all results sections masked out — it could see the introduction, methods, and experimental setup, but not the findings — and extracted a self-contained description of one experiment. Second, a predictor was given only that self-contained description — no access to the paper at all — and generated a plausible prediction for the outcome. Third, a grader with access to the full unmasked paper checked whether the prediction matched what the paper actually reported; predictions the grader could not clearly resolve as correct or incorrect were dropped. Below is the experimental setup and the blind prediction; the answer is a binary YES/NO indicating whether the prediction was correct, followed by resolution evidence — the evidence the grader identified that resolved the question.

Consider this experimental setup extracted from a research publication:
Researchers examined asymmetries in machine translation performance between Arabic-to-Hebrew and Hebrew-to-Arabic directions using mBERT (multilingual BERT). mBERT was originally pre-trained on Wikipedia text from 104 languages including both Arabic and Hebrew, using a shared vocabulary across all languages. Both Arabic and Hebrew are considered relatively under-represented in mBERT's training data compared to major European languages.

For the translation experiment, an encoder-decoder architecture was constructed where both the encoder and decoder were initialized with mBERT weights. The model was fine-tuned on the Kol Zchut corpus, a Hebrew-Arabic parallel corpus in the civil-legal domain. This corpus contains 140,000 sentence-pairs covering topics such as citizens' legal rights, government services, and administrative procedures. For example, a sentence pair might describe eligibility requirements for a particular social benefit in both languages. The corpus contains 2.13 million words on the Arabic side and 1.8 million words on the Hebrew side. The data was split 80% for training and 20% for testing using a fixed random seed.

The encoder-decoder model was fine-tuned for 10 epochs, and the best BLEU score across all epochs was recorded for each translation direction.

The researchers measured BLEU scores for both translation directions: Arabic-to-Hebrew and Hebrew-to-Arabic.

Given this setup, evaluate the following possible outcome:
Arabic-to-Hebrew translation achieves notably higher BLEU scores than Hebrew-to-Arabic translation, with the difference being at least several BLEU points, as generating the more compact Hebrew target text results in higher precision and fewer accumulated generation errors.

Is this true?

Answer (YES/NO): YES